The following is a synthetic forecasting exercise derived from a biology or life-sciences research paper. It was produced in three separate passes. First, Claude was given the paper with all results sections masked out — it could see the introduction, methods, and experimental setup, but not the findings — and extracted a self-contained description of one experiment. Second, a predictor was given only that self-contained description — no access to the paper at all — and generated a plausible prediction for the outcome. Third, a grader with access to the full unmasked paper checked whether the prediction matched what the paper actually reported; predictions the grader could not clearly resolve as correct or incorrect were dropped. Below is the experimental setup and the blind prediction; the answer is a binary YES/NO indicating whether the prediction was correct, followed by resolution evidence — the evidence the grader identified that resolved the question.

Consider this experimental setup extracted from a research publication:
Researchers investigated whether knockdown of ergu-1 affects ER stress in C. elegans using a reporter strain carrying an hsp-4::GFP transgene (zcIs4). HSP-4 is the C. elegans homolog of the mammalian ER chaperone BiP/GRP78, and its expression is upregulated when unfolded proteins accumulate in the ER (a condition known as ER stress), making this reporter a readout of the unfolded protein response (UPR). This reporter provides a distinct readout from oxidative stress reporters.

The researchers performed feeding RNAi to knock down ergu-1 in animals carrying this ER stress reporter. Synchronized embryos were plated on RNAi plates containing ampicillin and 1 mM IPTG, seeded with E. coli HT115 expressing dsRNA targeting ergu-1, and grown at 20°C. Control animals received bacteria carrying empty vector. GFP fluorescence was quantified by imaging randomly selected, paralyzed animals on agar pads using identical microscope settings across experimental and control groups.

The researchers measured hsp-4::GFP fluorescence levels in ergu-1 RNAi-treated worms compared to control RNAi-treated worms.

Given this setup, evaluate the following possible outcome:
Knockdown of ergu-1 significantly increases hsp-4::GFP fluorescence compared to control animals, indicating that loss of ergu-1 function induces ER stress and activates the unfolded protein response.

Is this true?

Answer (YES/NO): YES